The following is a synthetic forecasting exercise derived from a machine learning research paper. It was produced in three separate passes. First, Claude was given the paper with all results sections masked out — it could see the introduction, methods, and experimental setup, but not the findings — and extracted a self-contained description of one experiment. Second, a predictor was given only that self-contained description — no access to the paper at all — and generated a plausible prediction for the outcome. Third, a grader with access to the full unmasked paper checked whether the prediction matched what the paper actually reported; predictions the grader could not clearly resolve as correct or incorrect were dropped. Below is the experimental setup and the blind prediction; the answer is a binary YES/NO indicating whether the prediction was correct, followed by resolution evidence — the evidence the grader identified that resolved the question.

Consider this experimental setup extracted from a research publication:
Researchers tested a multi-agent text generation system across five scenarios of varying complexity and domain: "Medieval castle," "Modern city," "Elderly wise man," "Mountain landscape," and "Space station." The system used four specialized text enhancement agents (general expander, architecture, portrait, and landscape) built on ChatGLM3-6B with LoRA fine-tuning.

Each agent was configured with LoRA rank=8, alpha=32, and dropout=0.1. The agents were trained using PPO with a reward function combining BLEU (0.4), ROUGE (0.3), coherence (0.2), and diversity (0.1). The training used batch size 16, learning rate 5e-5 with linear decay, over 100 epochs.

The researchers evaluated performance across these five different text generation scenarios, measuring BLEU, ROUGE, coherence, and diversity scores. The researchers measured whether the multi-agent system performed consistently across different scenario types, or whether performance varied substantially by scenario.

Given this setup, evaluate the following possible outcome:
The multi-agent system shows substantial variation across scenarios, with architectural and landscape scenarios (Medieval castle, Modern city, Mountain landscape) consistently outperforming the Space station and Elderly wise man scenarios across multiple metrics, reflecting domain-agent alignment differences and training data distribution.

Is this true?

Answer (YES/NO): NO